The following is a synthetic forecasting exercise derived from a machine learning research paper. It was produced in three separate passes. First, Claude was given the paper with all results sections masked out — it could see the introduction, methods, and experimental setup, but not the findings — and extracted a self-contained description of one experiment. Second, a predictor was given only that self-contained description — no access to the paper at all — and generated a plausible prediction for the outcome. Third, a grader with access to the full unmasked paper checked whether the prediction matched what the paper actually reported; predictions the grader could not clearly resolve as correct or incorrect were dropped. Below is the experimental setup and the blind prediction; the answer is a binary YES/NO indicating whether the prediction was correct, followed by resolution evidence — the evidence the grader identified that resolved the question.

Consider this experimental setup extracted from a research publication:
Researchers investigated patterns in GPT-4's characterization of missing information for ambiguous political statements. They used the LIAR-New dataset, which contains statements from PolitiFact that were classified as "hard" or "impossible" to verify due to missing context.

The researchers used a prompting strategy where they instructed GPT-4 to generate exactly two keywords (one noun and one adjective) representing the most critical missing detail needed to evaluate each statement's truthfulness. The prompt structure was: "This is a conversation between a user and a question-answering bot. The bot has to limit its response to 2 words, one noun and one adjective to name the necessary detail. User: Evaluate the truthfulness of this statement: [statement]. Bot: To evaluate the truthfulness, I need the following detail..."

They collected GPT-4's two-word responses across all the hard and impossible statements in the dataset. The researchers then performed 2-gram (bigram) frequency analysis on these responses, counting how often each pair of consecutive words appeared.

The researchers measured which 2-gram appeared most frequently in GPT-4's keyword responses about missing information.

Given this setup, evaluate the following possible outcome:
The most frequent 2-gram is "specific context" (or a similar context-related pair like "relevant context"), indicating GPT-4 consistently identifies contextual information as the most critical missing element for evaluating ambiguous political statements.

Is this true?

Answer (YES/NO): NO